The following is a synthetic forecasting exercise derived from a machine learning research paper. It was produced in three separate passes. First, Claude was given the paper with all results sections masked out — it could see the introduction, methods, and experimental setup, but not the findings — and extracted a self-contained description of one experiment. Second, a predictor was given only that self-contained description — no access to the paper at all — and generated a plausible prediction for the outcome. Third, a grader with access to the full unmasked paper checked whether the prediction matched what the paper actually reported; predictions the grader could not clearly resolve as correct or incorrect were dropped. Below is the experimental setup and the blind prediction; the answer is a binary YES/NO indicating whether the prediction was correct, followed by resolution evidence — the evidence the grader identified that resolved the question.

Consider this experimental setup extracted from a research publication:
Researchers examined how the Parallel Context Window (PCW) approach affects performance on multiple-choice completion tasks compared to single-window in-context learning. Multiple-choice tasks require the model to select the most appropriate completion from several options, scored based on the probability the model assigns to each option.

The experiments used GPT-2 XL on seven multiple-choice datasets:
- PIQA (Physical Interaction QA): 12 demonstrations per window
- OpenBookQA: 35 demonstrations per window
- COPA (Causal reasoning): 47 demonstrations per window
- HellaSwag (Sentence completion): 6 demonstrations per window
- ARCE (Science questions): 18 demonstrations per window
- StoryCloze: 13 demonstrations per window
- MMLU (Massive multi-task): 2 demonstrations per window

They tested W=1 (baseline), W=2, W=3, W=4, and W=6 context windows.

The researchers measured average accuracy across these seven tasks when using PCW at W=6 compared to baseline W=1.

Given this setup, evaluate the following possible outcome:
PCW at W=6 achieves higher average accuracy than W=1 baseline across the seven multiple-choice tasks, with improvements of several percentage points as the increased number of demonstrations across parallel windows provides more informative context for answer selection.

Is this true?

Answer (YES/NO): NO